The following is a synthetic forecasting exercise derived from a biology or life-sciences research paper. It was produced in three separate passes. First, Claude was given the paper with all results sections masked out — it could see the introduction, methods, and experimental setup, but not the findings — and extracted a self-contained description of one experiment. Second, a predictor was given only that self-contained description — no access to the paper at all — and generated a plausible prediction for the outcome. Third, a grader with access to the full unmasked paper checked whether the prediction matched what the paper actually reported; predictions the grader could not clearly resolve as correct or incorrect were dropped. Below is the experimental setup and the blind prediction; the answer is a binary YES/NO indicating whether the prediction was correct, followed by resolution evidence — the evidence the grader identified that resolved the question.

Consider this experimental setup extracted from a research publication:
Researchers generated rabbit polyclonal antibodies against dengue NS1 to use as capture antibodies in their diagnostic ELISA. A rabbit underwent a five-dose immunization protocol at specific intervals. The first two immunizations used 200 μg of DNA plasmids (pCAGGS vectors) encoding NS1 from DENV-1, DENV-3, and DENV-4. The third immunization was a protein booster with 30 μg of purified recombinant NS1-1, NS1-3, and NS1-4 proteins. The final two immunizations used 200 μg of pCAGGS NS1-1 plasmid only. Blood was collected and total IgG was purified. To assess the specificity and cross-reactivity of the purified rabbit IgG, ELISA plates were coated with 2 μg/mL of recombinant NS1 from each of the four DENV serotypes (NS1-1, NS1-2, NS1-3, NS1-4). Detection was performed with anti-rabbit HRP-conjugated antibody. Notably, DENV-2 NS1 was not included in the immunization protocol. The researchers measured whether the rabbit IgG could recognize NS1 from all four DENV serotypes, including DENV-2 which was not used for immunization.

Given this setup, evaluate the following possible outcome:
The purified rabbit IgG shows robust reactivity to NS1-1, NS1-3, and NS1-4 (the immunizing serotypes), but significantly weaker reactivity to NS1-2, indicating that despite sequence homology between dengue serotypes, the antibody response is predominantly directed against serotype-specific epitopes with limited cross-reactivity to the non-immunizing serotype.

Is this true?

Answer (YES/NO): NO